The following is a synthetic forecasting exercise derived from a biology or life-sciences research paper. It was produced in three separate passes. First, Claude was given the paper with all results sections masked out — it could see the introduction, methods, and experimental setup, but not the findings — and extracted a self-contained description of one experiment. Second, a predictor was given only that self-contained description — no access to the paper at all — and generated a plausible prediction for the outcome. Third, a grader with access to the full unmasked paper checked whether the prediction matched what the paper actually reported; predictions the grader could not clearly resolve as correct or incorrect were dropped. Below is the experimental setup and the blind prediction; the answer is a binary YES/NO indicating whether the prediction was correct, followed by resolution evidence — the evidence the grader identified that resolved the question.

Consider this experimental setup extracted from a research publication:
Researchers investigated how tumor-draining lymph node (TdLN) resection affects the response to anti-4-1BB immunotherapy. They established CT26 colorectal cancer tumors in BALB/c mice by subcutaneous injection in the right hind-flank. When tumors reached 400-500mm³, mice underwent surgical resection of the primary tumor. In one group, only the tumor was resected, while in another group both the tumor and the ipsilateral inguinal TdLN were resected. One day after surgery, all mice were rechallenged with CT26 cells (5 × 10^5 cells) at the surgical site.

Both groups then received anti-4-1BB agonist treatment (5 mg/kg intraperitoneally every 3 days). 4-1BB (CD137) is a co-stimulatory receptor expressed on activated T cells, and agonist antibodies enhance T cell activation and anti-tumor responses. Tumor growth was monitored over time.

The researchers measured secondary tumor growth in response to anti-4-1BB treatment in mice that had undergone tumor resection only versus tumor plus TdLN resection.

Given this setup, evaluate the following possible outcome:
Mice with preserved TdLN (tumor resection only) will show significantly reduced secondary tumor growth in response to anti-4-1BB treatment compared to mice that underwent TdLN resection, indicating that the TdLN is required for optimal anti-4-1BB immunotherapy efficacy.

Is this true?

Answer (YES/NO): NO